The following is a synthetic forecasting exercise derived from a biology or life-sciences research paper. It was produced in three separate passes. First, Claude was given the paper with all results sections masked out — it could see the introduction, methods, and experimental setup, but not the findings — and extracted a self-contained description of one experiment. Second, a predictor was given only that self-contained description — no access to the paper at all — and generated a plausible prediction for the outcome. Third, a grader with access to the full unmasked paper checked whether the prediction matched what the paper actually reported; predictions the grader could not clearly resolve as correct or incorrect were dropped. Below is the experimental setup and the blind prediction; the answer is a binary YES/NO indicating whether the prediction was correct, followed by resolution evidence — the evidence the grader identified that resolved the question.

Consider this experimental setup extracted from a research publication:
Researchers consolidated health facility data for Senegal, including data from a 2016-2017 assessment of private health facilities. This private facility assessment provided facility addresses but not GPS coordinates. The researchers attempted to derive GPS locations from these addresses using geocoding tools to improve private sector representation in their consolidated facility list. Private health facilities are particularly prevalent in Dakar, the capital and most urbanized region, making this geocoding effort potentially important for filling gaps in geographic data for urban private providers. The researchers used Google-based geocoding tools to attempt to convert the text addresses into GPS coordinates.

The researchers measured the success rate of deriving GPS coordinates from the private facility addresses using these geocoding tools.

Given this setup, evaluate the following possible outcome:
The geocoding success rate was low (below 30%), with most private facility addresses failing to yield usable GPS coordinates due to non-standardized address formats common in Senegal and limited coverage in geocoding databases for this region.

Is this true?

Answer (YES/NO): YES